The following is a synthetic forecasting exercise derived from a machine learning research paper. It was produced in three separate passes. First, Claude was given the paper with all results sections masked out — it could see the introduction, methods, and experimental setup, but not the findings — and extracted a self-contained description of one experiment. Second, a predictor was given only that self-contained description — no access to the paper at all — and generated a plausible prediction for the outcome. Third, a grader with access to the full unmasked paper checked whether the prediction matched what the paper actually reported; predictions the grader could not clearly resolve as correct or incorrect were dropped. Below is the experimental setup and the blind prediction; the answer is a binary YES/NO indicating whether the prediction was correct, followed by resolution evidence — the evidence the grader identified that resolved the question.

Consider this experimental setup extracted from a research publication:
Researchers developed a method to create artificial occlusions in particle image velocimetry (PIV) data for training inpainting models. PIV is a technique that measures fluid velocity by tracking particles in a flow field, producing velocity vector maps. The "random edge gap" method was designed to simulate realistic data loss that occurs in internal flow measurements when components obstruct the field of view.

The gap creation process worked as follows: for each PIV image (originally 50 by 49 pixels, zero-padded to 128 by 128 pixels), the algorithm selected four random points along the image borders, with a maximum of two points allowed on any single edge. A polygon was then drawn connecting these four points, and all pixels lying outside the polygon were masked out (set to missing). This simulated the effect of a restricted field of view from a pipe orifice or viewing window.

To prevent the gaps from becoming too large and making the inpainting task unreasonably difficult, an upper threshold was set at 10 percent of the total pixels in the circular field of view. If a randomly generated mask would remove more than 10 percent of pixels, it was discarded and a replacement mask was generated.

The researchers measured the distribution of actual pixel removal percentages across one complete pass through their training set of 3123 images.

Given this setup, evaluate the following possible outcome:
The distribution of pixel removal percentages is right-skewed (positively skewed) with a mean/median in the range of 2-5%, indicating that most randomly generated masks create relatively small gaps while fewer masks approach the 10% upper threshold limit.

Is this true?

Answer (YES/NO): NO